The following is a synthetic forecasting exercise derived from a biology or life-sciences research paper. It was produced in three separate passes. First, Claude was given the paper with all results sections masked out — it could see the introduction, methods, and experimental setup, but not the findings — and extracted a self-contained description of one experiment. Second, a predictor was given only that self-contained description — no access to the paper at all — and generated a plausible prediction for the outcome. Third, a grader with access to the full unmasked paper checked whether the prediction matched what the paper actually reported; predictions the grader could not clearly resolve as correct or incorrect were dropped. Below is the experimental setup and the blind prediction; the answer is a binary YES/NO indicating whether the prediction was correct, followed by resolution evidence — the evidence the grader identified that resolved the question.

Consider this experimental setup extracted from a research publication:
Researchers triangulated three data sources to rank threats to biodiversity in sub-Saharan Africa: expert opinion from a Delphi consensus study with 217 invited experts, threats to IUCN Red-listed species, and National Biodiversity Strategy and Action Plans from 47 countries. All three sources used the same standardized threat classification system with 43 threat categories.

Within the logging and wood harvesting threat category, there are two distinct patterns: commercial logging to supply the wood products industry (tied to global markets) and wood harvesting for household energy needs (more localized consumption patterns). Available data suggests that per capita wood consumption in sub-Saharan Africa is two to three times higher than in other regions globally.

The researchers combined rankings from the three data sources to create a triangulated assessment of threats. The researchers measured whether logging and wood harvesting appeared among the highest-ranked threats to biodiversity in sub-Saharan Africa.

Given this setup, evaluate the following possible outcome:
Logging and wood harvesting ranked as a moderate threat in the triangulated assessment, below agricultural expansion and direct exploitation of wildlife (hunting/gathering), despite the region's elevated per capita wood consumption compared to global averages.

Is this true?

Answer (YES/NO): NO